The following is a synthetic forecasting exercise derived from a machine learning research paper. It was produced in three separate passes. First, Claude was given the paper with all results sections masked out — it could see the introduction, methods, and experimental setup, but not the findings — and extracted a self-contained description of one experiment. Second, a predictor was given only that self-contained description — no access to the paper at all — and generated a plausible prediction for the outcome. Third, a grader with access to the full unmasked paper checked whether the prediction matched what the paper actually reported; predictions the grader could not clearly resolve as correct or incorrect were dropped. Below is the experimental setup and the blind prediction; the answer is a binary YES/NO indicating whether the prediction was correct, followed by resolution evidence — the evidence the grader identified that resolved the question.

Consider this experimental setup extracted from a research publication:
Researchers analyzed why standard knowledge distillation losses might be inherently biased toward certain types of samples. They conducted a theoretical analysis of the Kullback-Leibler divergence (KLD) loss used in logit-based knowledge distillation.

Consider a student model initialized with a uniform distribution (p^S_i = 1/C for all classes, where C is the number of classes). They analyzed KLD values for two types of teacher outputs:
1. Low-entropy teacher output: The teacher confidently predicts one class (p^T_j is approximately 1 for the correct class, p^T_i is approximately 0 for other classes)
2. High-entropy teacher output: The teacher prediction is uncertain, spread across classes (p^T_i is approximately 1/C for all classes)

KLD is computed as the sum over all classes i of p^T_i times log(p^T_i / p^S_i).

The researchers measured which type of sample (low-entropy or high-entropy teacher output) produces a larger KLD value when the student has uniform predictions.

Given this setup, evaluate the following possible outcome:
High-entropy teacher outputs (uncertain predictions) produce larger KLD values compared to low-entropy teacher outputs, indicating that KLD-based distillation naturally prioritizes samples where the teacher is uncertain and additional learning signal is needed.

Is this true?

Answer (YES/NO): NO